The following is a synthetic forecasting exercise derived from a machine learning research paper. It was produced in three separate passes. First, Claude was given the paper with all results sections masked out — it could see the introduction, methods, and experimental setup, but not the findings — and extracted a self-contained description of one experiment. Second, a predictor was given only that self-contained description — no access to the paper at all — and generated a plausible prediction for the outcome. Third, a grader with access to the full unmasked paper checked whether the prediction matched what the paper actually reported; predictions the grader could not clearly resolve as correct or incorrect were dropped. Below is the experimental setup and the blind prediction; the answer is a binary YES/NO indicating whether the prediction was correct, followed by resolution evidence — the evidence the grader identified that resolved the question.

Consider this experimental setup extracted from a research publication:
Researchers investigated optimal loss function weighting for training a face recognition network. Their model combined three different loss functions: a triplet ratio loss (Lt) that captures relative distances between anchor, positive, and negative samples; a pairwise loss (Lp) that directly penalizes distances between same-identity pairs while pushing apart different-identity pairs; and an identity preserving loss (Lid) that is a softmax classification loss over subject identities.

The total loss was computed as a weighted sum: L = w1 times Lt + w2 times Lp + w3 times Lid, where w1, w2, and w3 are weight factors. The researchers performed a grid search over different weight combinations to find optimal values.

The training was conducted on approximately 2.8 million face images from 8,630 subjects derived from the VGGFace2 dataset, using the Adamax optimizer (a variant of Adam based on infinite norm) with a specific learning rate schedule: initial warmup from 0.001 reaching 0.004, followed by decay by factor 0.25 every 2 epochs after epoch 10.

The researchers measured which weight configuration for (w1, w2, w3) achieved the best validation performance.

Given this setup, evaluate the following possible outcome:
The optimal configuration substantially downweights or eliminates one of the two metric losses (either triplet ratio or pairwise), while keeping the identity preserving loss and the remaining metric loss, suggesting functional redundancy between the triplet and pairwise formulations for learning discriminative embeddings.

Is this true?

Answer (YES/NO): YES